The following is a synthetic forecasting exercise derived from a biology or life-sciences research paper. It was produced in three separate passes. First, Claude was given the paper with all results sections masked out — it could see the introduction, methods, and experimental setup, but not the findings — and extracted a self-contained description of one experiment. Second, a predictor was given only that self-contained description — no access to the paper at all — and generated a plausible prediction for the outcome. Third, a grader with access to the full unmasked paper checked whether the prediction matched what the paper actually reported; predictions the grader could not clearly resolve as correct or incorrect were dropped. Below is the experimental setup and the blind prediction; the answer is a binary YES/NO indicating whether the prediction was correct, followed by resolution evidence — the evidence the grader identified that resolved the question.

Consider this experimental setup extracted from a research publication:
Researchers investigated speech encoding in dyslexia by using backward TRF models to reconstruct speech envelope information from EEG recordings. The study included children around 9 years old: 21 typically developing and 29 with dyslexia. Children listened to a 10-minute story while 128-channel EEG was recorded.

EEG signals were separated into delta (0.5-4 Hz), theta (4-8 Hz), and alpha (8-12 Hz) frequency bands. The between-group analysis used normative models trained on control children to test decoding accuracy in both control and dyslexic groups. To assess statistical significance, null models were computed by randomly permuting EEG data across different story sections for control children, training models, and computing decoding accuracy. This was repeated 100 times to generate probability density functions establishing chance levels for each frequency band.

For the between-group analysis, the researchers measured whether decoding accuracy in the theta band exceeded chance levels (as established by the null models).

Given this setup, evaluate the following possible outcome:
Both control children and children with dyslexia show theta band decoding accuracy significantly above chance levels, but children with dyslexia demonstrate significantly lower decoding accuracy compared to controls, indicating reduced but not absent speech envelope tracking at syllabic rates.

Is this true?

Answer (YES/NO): NO